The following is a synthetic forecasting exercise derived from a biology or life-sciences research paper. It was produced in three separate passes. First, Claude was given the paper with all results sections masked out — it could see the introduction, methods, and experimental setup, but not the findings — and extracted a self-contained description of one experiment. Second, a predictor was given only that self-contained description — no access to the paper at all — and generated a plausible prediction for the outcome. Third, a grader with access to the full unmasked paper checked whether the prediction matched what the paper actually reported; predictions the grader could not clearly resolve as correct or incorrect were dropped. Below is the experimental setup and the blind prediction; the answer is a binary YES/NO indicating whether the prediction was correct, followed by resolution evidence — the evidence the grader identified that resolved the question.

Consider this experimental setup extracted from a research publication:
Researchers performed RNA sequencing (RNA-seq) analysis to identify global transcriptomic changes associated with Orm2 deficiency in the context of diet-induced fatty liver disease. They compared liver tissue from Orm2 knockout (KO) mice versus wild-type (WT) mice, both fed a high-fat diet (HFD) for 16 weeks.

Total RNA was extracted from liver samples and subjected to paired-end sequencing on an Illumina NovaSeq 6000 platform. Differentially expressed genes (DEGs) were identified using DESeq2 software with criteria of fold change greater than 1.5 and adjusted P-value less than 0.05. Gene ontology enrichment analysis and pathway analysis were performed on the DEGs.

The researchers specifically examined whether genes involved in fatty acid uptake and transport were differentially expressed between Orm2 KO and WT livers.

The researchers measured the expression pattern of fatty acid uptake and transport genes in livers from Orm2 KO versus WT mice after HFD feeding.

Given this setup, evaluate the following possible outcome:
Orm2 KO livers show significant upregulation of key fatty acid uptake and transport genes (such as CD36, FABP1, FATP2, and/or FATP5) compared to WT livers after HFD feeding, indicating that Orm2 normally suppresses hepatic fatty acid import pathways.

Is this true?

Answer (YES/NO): YES